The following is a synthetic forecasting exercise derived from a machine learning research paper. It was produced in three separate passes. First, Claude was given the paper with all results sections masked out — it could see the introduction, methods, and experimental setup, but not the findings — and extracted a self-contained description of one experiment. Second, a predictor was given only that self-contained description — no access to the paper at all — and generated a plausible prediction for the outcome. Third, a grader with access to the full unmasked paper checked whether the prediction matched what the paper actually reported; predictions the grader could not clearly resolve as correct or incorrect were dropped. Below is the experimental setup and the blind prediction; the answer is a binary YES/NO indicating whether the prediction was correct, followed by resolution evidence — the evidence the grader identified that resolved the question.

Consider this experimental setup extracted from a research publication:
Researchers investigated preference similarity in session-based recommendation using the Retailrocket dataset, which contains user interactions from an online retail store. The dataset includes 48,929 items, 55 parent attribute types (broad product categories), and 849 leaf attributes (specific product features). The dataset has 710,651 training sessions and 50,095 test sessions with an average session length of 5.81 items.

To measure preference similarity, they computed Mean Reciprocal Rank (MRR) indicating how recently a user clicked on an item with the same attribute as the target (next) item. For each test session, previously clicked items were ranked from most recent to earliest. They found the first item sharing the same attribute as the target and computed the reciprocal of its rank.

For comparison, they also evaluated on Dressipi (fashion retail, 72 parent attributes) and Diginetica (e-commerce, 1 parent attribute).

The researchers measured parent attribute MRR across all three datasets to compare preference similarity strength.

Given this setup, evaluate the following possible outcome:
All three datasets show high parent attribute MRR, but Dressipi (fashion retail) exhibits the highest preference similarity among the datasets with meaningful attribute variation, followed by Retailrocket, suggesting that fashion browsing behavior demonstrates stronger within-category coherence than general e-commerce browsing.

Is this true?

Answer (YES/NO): NO